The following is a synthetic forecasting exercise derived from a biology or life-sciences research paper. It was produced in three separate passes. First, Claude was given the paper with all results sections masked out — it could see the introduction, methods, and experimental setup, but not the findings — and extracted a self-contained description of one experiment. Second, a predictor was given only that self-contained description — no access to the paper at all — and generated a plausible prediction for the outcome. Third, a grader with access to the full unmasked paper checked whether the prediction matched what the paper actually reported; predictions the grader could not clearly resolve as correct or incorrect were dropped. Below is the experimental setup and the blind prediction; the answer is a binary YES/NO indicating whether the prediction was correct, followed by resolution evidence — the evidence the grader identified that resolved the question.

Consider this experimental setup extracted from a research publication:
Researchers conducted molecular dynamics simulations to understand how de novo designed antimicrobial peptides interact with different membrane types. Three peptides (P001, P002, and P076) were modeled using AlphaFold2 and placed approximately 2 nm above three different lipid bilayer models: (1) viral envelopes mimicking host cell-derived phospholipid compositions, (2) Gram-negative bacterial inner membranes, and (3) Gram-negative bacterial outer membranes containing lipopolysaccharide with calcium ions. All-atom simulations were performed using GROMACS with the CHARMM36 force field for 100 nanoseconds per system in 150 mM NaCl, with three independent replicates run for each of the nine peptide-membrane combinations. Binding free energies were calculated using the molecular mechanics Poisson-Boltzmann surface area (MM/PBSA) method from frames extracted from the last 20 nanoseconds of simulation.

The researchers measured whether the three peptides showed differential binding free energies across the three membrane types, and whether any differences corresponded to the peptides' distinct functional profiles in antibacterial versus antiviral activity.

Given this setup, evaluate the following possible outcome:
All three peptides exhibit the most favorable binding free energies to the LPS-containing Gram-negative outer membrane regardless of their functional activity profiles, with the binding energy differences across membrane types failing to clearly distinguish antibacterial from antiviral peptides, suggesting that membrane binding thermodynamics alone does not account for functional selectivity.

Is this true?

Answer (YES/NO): NO